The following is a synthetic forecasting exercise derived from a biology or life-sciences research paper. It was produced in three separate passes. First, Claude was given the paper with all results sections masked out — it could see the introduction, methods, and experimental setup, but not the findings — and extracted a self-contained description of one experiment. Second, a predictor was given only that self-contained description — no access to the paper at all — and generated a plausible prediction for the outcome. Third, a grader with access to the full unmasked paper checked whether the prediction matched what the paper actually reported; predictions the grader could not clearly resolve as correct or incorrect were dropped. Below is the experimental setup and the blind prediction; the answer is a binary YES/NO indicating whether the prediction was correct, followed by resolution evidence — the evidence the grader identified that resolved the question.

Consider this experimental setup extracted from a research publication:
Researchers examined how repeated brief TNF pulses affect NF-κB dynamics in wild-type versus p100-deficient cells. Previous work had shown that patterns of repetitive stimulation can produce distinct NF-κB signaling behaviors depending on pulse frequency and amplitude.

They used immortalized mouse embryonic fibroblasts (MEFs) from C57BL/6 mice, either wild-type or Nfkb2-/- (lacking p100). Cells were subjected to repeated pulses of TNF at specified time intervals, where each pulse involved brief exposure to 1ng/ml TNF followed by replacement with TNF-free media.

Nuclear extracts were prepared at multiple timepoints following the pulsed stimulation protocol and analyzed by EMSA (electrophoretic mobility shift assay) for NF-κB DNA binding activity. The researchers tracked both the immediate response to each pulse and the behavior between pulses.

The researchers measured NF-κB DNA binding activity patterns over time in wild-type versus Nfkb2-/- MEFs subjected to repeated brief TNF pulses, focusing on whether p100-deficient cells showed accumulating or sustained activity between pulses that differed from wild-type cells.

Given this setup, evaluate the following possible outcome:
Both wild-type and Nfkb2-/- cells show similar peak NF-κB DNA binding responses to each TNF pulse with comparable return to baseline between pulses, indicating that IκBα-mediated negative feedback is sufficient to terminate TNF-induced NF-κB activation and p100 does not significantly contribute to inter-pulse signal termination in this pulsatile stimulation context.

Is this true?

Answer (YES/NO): NO